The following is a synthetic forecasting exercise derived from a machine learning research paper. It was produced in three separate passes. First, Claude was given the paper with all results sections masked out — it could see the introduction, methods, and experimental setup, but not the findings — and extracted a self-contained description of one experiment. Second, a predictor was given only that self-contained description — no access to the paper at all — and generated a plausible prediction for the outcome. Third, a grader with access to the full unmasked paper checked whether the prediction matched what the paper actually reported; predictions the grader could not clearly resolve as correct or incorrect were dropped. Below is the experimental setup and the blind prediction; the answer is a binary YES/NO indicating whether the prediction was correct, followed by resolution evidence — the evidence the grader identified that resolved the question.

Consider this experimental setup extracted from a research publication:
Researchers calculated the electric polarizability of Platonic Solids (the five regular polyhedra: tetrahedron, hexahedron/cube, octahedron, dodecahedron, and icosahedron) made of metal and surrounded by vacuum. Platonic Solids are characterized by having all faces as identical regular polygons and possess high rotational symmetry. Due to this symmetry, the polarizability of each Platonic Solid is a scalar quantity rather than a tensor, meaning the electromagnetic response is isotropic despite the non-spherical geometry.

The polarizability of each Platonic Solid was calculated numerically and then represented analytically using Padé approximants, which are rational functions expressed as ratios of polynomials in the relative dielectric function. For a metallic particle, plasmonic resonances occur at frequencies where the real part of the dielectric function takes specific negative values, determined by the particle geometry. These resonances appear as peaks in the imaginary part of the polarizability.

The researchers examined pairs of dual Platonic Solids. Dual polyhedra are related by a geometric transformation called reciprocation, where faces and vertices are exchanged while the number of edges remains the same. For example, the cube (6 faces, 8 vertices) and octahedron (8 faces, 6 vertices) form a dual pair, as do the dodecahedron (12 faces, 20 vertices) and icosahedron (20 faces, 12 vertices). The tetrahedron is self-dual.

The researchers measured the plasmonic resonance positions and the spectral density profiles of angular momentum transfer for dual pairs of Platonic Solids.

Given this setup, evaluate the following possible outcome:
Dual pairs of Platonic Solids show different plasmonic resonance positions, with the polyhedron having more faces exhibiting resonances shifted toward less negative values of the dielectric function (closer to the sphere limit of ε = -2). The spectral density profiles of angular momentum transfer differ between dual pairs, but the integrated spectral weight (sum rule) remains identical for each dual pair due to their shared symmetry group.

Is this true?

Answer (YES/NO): NO